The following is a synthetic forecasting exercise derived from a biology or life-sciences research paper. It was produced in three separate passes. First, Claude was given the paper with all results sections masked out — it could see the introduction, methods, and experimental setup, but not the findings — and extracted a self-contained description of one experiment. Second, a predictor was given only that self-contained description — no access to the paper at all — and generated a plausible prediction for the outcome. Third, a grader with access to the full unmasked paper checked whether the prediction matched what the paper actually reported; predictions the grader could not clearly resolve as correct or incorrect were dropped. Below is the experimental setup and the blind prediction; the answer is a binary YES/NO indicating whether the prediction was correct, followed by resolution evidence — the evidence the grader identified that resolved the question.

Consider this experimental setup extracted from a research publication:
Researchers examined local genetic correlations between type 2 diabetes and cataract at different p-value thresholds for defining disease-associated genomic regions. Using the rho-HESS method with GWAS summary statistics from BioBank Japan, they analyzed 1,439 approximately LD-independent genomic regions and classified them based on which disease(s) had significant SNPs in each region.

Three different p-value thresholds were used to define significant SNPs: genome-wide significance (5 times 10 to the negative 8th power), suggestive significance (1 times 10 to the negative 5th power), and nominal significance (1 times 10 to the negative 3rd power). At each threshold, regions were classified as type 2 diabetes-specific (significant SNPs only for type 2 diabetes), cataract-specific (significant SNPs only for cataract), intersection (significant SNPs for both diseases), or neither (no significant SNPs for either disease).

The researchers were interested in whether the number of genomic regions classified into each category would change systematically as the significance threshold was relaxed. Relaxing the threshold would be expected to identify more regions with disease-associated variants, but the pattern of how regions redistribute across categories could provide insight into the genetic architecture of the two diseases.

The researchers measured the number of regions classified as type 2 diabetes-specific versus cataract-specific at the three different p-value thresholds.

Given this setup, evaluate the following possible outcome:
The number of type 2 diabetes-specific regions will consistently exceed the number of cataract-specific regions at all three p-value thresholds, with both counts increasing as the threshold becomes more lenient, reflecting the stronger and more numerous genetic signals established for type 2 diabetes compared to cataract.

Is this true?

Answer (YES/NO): YES